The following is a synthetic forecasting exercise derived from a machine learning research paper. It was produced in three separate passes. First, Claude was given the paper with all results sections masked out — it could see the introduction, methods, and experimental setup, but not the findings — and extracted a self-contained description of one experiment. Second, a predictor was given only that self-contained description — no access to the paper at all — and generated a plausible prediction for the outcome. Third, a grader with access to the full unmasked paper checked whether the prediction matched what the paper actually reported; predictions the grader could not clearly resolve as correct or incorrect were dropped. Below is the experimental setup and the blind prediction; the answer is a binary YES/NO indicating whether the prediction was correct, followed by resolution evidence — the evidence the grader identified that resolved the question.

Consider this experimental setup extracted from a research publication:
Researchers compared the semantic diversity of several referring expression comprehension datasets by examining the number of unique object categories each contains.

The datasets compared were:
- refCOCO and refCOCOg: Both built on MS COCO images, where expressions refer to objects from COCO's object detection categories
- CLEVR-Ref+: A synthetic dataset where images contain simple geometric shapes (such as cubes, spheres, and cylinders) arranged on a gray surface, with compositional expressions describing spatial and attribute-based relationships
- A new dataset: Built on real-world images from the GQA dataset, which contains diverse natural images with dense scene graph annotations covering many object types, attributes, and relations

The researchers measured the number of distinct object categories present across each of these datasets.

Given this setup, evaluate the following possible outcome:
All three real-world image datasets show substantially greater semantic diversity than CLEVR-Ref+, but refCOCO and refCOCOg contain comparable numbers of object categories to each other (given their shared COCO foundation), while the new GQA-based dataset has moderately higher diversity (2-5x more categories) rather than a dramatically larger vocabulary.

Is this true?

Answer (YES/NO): NO